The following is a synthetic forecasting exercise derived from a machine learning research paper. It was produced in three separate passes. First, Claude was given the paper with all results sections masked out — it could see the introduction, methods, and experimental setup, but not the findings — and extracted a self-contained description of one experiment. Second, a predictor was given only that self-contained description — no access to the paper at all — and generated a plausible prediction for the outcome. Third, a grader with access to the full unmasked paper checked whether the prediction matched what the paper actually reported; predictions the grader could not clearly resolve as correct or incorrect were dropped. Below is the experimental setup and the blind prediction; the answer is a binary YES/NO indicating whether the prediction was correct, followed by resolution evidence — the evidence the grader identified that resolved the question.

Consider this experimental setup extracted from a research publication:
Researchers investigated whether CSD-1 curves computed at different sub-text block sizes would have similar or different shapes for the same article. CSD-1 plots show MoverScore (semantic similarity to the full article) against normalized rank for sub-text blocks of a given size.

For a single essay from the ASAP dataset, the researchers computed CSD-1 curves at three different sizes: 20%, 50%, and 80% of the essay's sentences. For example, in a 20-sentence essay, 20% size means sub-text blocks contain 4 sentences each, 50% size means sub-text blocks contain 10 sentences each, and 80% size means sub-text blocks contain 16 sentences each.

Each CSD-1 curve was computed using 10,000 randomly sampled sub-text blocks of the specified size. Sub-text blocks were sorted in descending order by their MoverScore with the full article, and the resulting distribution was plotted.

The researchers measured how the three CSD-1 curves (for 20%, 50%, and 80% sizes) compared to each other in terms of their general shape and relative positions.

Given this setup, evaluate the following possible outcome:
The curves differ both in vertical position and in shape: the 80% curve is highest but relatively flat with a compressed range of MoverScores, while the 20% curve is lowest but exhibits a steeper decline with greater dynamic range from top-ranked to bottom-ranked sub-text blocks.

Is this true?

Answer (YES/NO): NO